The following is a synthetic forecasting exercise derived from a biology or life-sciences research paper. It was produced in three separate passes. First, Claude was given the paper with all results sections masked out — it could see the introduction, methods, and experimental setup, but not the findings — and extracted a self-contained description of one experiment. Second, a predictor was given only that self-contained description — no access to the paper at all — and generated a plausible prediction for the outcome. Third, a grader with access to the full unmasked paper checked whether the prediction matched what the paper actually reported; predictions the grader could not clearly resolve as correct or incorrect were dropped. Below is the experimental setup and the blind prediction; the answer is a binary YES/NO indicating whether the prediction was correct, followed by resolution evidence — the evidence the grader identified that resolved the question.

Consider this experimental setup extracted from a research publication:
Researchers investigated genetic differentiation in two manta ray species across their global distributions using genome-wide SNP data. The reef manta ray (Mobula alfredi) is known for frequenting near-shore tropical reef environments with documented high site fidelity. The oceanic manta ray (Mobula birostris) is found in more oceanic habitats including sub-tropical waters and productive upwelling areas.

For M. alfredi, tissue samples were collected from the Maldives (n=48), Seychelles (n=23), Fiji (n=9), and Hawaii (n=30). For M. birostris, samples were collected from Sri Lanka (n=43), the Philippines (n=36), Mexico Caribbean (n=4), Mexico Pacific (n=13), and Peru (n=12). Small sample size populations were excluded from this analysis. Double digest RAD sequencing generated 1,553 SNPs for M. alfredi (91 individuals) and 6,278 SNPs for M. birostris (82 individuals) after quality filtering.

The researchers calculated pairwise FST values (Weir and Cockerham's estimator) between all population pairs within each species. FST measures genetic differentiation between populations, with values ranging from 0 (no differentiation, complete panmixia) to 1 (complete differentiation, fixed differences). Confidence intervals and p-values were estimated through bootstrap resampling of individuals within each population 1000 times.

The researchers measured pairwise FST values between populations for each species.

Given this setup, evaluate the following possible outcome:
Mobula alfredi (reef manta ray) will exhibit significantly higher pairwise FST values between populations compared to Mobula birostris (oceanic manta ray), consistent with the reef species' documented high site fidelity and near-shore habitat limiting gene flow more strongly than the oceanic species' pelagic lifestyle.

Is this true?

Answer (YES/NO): YES